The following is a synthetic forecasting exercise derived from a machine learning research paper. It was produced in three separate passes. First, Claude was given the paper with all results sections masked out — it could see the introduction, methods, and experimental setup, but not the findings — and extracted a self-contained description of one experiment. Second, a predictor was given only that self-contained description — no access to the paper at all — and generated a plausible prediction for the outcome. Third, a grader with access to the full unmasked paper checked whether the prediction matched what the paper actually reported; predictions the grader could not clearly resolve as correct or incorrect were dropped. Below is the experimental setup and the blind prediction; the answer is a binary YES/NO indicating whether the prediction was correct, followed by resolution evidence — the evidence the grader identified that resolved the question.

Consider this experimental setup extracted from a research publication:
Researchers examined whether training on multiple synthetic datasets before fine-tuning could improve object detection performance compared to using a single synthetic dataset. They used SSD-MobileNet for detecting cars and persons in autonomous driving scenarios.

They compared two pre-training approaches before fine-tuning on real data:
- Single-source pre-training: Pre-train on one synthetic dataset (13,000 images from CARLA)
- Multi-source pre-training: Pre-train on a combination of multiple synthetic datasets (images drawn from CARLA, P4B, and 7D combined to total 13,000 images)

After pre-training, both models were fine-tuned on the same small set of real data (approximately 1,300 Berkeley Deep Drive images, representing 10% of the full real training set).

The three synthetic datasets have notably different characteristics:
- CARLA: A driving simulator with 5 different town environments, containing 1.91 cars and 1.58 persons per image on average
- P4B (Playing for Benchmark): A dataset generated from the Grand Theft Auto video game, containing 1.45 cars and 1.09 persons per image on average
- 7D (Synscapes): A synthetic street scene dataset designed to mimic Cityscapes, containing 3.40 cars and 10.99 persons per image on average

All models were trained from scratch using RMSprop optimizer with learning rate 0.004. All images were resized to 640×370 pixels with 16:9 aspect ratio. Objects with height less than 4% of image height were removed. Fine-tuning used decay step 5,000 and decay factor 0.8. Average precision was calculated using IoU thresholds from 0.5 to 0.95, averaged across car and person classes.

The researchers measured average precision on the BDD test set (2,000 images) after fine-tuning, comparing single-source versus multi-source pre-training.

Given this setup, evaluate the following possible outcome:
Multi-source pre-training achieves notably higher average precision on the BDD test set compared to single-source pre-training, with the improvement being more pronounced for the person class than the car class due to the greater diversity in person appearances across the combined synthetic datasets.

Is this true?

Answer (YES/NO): NO